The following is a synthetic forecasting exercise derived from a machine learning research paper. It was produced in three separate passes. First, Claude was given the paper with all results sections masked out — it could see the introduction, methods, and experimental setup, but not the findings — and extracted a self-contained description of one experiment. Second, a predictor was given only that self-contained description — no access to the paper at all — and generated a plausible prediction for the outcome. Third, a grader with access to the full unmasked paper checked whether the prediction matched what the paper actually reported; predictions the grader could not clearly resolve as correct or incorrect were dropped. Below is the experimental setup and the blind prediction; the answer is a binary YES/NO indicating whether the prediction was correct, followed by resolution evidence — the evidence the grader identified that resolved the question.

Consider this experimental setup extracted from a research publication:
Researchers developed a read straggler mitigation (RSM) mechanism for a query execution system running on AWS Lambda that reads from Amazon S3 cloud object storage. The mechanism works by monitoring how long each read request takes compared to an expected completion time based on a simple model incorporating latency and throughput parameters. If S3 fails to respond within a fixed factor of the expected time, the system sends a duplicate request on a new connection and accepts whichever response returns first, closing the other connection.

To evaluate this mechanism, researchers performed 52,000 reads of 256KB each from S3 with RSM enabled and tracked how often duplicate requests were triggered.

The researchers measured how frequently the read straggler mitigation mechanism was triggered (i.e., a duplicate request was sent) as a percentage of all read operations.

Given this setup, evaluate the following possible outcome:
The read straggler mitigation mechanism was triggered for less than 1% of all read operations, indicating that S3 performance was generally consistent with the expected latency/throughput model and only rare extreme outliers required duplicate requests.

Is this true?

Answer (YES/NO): YES